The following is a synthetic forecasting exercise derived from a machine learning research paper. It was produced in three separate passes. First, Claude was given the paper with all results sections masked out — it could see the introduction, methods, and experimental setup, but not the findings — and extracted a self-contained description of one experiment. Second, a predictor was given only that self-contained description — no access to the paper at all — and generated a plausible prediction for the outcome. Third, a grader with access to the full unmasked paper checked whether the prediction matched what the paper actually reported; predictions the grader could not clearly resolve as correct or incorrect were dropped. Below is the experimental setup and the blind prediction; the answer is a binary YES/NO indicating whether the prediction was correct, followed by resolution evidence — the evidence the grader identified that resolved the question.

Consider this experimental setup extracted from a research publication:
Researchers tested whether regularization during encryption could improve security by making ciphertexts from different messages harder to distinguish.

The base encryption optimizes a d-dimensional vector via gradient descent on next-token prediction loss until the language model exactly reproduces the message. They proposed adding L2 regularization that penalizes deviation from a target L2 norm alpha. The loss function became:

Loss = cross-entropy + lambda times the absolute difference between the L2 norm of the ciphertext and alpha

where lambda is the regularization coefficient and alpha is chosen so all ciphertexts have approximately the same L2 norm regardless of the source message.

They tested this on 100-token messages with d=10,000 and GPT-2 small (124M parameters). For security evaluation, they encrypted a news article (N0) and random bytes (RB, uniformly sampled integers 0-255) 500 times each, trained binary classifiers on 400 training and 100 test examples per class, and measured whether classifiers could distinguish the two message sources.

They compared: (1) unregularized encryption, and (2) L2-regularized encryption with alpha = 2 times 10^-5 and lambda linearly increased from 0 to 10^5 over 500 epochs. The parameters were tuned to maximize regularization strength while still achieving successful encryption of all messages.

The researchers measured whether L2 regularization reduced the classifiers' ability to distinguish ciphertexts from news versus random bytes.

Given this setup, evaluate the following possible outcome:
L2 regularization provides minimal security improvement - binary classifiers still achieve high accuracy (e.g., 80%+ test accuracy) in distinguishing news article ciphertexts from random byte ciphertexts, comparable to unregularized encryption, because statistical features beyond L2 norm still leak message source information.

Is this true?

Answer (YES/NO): NO